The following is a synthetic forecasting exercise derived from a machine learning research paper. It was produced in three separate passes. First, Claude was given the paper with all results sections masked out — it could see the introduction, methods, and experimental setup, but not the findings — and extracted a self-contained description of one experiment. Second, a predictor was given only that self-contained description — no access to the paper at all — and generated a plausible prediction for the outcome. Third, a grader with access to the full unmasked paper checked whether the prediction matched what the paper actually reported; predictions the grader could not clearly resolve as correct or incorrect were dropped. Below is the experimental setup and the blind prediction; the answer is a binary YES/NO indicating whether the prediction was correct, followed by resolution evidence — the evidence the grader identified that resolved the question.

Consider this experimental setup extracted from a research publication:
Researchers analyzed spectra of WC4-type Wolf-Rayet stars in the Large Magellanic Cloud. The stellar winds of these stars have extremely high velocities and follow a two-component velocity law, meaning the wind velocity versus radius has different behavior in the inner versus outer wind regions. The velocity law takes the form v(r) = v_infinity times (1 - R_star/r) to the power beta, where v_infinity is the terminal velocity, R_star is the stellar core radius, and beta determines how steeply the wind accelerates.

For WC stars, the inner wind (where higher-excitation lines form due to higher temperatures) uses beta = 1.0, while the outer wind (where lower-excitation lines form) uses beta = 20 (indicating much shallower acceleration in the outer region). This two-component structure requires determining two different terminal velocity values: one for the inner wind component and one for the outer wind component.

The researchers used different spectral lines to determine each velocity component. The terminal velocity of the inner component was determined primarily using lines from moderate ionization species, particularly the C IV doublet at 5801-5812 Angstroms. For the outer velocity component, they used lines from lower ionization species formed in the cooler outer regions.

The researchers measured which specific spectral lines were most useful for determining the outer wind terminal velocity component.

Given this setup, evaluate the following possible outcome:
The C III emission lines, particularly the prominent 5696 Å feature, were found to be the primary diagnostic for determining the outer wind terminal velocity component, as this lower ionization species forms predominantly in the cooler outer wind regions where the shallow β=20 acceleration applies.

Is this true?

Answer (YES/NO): NO